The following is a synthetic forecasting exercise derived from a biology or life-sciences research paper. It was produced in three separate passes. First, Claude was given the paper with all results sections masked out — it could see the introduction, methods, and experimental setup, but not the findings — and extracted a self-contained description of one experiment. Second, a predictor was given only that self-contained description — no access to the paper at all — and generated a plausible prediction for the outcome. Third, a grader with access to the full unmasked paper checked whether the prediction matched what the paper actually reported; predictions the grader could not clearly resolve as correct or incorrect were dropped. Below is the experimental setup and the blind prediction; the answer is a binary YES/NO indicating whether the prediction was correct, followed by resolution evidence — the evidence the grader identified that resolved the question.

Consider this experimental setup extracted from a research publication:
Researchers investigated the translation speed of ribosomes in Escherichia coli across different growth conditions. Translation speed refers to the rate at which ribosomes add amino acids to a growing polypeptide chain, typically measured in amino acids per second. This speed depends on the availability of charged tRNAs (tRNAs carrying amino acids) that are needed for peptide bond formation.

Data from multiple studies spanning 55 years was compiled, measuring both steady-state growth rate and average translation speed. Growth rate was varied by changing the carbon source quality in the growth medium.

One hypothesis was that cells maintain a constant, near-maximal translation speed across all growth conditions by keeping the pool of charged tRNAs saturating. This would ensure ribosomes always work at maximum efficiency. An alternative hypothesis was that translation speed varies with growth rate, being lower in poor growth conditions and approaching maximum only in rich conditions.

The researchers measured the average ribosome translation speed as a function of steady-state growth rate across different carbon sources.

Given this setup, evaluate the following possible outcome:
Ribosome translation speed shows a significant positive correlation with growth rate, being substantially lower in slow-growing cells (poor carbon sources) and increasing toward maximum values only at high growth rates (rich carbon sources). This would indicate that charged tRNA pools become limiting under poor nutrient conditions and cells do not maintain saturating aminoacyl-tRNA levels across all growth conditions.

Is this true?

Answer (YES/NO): YES